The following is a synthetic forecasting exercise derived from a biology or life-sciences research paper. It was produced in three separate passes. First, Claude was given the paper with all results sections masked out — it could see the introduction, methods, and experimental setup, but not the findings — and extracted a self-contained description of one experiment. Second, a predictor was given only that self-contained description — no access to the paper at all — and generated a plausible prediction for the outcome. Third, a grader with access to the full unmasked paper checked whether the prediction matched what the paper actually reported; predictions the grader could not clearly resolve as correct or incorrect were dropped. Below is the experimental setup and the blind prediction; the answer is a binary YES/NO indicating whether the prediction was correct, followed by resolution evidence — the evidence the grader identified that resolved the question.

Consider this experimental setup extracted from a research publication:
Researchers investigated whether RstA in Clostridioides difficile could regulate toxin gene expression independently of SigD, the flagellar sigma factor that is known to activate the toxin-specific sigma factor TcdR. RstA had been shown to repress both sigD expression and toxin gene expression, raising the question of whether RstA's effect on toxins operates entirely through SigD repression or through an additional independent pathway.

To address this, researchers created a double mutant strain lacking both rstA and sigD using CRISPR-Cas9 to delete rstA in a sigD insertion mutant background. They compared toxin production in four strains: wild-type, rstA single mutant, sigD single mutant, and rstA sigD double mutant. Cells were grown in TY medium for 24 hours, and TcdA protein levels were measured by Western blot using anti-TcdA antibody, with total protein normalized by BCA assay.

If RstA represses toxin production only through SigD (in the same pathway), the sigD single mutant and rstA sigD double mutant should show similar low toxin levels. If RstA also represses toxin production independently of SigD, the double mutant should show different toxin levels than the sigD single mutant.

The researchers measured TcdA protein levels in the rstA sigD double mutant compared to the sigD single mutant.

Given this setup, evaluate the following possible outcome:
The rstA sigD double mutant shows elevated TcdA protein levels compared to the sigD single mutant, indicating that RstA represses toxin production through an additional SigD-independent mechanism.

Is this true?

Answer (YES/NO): YES